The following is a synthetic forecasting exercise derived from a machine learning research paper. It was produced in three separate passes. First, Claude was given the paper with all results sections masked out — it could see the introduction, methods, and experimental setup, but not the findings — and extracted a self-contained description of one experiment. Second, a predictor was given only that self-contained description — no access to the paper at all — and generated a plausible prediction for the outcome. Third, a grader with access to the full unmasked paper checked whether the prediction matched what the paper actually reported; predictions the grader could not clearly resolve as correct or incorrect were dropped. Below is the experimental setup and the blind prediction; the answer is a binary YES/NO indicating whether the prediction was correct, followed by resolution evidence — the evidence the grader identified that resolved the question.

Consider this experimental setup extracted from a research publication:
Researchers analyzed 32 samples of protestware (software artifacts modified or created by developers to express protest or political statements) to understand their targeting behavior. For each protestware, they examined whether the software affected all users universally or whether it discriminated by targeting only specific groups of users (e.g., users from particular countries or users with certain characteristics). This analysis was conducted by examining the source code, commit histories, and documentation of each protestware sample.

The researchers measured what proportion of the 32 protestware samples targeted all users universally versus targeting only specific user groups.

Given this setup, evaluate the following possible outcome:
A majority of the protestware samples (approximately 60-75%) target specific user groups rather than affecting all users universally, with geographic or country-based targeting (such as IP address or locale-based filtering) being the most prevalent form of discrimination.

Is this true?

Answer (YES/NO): NO